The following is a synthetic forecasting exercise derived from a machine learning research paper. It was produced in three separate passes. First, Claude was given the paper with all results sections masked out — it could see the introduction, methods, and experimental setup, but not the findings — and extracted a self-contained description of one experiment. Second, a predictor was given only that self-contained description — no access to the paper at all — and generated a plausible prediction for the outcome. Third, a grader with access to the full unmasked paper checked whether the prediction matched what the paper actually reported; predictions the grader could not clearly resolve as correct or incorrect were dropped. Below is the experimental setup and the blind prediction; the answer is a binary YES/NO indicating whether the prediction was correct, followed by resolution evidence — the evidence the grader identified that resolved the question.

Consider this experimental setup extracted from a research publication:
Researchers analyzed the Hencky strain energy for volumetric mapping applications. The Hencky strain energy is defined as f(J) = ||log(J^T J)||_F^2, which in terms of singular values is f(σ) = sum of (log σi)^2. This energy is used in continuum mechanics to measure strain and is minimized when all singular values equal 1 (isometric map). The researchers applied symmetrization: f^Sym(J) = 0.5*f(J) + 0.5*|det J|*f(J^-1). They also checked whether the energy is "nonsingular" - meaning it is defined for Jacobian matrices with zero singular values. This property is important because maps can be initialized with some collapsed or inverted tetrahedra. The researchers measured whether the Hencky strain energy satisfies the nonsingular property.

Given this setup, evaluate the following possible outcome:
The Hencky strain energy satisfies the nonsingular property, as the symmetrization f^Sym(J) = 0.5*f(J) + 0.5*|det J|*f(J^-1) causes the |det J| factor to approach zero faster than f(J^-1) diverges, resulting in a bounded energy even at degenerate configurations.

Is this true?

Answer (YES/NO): NO